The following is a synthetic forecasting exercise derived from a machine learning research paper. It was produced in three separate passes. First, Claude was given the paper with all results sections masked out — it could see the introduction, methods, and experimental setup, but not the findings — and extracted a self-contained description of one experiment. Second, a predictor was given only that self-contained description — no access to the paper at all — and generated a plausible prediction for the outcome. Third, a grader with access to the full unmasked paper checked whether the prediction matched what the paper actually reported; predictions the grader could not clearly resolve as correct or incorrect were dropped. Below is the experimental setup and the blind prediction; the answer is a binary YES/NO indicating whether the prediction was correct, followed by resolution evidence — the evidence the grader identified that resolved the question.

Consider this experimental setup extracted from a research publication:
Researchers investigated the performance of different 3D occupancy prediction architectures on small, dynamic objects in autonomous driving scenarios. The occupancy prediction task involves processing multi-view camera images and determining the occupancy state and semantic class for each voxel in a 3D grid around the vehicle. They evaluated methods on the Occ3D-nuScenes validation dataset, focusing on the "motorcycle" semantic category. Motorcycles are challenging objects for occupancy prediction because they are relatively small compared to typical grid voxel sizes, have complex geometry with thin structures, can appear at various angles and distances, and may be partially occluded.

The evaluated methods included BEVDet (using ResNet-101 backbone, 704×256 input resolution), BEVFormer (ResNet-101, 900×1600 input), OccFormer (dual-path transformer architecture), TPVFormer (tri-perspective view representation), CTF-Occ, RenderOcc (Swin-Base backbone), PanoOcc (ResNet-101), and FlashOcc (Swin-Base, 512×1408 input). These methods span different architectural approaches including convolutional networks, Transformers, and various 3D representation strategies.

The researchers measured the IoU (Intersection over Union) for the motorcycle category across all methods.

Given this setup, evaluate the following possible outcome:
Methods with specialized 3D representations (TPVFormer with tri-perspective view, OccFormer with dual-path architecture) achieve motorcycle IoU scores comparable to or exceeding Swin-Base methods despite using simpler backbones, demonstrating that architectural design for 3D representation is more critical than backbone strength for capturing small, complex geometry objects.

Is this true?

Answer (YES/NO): NO